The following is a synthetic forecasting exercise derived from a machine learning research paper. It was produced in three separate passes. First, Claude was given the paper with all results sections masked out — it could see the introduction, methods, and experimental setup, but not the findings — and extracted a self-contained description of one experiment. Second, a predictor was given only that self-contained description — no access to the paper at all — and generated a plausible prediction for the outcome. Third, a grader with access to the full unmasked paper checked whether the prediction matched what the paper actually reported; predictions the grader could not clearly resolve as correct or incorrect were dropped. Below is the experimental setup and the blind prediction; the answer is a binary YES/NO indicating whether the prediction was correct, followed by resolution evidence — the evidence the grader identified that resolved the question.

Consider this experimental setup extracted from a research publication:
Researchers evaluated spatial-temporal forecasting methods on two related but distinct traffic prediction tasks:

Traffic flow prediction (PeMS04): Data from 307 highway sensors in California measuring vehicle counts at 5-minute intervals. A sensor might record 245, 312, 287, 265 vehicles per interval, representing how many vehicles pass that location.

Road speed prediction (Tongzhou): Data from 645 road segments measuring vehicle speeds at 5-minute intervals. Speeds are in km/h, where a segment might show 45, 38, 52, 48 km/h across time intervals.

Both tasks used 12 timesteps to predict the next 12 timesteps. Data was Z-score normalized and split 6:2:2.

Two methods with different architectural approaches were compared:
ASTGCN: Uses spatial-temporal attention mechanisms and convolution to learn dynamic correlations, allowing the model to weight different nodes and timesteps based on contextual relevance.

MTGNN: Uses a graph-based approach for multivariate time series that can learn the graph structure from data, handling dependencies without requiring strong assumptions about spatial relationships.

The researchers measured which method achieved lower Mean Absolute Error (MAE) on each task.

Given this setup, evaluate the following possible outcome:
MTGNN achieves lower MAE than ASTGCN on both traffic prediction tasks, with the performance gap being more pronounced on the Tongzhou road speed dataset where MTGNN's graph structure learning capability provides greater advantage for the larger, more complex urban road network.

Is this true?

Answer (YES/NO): NO